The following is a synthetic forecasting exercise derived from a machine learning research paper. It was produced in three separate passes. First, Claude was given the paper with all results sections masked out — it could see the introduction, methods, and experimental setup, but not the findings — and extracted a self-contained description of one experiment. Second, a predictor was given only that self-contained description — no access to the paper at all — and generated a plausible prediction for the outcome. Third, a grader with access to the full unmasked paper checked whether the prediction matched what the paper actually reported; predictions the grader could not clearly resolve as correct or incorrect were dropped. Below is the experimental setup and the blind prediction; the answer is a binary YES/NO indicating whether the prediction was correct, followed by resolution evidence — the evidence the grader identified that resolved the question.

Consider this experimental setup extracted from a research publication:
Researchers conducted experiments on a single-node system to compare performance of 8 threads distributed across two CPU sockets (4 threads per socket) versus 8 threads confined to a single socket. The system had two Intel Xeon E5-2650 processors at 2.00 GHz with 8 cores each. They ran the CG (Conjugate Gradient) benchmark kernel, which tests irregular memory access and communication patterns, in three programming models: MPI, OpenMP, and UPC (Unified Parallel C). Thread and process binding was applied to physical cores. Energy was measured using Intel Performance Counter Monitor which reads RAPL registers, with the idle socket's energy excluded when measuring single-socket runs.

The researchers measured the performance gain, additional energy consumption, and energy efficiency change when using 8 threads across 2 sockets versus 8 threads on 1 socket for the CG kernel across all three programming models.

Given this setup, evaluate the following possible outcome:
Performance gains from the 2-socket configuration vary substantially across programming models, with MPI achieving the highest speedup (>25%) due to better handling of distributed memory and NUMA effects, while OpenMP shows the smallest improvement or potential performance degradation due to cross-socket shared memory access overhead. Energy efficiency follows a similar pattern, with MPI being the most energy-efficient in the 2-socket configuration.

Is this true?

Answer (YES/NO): NO